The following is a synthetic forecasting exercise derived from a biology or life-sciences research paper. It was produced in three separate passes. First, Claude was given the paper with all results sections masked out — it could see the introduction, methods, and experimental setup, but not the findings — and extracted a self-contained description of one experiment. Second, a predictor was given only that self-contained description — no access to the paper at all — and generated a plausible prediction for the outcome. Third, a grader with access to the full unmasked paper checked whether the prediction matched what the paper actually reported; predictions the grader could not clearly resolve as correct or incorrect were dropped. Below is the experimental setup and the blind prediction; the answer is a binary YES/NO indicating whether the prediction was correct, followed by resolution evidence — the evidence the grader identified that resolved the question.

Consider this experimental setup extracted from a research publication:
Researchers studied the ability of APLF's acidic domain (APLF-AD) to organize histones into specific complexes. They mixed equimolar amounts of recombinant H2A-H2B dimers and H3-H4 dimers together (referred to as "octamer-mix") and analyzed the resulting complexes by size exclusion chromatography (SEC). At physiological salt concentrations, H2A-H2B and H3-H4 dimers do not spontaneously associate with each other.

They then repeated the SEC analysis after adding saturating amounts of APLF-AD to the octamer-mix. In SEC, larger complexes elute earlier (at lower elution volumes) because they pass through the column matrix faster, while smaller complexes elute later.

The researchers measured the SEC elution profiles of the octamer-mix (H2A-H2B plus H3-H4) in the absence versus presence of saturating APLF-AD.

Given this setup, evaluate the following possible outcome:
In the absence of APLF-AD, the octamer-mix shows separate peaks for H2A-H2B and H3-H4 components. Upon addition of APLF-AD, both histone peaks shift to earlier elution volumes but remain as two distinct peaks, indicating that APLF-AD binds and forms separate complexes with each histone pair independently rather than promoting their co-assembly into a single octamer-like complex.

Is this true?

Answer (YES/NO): NO